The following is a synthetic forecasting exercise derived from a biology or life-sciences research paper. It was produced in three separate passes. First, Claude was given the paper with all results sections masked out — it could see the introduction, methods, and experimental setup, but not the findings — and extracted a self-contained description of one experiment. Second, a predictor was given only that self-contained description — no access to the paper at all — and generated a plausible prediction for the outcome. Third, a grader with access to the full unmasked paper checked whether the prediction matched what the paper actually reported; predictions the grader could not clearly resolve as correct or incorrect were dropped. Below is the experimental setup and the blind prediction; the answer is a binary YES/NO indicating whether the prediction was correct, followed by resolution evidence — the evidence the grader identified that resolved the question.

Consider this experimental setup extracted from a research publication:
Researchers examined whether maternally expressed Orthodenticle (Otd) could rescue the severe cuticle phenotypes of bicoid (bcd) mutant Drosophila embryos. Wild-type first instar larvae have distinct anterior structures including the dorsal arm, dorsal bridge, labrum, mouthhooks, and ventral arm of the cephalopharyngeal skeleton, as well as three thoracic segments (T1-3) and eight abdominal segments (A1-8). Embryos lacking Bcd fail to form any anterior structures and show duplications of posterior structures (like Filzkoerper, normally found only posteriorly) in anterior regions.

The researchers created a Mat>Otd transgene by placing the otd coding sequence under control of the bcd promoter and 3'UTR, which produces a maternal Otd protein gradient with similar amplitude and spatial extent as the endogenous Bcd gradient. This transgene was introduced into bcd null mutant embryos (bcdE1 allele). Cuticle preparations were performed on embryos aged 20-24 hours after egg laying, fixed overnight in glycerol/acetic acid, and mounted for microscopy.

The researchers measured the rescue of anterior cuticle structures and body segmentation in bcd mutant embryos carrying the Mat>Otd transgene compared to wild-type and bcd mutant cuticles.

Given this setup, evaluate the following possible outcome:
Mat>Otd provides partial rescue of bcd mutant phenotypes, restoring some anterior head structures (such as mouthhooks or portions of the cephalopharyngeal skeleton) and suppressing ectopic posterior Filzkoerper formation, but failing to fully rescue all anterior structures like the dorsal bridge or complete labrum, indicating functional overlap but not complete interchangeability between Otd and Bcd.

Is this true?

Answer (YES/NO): NO